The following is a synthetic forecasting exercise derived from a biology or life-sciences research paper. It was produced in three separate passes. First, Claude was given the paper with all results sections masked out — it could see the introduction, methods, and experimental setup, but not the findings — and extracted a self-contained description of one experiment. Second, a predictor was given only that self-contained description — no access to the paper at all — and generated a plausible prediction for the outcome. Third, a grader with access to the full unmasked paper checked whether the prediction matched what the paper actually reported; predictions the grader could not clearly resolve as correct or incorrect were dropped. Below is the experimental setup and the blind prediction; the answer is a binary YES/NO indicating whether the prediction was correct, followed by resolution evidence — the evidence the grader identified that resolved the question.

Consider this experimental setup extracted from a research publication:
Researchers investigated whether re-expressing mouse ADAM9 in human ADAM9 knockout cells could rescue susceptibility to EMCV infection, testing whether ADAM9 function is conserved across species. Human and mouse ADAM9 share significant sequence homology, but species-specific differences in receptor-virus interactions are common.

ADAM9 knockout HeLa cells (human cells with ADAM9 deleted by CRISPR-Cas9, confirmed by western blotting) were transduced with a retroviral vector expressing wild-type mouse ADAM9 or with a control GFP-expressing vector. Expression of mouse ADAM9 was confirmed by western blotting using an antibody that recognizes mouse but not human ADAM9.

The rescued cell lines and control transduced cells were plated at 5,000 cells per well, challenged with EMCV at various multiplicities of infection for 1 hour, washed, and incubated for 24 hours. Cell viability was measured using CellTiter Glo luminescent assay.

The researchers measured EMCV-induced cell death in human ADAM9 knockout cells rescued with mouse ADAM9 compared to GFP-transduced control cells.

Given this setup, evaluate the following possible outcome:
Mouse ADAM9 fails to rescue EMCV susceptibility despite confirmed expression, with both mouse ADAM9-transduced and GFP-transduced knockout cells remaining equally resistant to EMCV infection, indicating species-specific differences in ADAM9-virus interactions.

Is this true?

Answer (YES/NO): NO